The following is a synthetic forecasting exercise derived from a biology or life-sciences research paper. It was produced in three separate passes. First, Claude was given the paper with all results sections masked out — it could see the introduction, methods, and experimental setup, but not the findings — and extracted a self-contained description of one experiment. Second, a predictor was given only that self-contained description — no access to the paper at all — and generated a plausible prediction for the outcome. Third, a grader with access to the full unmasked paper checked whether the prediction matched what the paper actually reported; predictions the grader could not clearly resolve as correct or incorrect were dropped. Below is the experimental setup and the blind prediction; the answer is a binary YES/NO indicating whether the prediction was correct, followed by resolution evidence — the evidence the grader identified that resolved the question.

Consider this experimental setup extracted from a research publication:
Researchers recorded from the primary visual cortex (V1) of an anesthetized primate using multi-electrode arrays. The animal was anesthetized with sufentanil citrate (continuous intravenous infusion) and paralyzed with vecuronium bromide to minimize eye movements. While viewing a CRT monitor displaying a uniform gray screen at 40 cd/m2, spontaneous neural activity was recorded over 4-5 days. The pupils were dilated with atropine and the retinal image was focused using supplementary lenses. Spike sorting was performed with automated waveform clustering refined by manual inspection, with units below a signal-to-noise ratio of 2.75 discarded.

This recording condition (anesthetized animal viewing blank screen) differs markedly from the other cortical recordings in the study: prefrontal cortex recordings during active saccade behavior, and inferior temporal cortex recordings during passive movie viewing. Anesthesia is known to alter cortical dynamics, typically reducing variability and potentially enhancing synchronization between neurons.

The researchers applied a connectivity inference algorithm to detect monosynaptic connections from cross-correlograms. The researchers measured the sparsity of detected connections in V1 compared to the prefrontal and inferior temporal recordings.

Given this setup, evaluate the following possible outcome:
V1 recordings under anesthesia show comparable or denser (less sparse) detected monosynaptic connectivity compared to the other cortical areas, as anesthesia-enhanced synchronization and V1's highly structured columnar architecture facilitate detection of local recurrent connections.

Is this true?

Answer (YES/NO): YES